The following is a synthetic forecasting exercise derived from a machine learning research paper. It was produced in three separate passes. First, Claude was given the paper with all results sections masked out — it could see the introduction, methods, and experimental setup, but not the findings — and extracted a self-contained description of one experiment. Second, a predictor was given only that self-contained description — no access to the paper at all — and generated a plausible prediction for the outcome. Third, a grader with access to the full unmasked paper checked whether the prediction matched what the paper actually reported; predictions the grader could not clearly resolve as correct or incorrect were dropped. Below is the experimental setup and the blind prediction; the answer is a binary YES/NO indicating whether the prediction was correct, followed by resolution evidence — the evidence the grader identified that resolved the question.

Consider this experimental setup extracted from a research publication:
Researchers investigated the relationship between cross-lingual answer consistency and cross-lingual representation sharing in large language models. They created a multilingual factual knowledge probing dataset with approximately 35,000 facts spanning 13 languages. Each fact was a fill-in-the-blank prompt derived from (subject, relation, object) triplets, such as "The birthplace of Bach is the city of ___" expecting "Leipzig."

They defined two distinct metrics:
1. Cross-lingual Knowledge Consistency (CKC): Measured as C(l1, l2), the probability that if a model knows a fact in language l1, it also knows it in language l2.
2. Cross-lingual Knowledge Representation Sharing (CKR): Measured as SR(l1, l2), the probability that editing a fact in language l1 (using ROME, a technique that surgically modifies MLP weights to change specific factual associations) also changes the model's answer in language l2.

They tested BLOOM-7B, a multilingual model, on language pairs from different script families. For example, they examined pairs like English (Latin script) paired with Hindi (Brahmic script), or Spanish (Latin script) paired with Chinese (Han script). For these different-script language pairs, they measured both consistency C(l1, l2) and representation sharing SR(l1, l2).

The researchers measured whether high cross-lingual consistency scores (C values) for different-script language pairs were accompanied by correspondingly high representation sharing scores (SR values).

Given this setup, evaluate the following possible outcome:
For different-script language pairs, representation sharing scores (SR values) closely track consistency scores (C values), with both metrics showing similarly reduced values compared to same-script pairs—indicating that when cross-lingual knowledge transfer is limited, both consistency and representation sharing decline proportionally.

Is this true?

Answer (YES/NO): NO